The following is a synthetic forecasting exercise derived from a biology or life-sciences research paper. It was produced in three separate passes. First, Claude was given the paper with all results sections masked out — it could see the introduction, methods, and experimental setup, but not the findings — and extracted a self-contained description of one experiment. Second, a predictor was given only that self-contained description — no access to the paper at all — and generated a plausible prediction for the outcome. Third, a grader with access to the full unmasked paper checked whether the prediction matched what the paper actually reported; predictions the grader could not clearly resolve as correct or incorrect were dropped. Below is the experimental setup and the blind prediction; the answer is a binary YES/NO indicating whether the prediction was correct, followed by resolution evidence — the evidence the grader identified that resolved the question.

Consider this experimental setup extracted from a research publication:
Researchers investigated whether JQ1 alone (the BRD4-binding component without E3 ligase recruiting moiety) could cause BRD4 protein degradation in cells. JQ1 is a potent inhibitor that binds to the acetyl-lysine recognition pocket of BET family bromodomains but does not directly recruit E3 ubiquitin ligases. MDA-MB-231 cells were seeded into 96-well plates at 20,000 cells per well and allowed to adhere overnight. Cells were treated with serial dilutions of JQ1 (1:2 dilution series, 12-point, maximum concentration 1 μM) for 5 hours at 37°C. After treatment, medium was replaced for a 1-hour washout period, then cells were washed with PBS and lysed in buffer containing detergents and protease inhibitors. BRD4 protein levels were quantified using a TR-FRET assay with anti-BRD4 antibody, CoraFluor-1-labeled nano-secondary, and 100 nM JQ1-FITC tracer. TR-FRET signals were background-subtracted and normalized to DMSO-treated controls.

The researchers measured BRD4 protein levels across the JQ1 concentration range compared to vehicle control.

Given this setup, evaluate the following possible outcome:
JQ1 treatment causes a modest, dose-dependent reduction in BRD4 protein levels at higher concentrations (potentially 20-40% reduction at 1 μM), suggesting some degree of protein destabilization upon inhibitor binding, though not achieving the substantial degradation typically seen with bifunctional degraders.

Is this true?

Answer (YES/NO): NO